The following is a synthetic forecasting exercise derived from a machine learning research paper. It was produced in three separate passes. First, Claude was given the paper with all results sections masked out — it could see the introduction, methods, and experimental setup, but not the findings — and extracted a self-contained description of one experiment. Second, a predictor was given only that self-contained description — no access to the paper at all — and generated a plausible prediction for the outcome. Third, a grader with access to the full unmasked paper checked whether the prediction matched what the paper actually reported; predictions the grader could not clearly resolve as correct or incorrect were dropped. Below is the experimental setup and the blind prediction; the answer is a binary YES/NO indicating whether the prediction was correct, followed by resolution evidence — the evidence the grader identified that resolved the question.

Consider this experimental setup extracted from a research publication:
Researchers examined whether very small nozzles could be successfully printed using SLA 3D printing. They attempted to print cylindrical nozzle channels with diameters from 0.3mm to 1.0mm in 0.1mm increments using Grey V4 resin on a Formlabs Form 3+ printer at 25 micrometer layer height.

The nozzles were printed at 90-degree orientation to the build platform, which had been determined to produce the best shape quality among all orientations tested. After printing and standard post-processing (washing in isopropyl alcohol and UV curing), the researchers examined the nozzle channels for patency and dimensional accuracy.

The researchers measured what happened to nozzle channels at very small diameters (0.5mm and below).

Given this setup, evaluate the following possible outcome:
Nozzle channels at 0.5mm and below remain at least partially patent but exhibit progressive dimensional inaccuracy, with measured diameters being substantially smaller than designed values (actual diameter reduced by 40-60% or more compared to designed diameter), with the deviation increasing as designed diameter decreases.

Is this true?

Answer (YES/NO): NO